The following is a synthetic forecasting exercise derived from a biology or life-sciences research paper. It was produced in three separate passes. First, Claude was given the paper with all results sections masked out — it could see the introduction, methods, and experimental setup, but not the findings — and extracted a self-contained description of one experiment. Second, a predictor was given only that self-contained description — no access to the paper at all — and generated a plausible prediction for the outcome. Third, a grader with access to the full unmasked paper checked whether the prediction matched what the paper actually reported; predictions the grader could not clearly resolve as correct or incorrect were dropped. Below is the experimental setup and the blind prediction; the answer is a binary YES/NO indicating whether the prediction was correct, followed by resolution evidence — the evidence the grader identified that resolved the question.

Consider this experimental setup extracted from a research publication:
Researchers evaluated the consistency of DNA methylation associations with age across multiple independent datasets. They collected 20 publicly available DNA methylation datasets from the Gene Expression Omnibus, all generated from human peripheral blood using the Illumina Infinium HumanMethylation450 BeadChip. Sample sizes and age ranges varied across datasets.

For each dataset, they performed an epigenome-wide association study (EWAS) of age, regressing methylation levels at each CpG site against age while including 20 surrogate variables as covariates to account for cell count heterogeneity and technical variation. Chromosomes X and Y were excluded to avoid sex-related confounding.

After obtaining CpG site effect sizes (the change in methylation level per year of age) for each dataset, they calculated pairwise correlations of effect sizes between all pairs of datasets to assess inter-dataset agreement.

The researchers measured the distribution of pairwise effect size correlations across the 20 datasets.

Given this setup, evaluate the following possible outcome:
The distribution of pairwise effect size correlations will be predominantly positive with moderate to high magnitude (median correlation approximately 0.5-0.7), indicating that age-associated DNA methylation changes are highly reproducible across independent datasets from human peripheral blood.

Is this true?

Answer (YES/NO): NO